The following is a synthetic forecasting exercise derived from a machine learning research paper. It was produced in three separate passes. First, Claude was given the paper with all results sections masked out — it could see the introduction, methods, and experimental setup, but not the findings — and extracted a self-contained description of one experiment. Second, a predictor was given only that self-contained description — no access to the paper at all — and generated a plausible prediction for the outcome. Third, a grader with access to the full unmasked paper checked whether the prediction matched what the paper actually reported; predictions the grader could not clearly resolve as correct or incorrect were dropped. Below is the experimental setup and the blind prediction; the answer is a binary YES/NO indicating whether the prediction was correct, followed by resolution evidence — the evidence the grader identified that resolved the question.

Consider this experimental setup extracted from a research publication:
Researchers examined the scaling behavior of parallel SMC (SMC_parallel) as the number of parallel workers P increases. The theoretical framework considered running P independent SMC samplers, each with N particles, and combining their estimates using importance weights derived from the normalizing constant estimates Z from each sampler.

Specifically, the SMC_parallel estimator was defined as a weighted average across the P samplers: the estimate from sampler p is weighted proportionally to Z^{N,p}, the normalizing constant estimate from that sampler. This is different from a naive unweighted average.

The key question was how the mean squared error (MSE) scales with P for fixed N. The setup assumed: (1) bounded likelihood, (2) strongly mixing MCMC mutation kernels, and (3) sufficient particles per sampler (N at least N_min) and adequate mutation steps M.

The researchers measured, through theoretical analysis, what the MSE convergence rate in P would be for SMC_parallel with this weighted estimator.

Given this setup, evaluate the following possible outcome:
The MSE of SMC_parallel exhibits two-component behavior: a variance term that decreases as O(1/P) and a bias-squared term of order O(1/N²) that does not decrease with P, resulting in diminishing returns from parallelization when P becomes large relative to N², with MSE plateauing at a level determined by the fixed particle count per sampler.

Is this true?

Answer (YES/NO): NO